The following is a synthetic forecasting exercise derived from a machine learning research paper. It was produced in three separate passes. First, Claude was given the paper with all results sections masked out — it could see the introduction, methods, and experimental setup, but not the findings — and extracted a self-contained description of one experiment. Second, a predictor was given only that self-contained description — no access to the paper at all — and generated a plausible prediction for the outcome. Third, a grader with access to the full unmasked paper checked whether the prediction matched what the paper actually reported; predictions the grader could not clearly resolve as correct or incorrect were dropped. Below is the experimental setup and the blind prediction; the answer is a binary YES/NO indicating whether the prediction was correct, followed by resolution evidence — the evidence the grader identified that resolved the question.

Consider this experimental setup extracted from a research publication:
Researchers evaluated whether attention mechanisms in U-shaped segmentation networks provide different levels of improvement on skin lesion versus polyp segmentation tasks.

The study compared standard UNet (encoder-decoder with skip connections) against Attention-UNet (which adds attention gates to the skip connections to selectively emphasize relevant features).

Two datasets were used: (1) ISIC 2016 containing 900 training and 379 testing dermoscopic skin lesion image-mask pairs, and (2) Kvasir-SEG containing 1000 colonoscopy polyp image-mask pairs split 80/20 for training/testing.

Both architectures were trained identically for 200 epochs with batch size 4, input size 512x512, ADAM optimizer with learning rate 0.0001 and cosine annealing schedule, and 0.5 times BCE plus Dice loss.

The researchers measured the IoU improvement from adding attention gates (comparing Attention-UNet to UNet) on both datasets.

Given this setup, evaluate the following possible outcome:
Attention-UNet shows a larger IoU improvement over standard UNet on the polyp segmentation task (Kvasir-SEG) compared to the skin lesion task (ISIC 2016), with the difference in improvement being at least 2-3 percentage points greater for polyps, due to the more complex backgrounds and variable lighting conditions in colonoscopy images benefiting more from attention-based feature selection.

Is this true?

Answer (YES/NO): NO